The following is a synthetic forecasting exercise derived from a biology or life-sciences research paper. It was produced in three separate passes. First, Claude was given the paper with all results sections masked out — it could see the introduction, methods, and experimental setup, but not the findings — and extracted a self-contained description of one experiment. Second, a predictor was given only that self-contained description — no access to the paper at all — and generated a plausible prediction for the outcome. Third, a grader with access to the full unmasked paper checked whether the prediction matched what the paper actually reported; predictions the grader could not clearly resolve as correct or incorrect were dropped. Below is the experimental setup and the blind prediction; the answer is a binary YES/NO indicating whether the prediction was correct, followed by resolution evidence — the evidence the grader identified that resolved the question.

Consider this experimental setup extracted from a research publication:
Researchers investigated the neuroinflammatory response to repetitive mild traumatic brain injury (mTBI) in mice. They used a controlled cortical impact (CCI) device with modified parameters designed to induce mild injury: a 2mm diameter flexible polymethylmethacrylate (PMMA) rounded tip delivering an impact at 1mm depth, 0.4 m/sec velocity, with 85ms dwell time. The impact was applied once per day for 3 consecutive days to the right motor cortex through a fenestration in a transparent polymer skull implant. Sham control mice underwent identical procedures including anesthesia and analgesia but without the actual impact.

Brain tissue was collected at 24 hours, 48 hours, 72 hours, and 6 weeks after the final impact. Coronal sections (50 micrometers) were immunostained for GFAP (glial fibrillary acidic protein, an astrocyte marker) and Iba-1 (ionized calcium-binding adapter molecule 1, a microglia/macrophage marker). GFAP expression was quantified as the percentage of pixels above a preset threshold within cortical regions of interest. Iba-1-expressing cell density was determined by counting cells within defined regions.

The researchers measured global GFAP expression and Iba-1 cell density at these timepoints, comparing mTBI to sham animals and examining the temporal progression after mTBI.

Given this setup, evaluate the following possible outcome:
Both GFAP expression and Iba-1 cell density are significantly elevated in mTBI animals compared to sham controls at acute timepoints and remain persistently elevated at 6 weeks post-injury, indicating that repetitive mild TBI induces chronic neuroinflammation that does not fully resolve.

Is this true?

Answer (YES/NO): NO